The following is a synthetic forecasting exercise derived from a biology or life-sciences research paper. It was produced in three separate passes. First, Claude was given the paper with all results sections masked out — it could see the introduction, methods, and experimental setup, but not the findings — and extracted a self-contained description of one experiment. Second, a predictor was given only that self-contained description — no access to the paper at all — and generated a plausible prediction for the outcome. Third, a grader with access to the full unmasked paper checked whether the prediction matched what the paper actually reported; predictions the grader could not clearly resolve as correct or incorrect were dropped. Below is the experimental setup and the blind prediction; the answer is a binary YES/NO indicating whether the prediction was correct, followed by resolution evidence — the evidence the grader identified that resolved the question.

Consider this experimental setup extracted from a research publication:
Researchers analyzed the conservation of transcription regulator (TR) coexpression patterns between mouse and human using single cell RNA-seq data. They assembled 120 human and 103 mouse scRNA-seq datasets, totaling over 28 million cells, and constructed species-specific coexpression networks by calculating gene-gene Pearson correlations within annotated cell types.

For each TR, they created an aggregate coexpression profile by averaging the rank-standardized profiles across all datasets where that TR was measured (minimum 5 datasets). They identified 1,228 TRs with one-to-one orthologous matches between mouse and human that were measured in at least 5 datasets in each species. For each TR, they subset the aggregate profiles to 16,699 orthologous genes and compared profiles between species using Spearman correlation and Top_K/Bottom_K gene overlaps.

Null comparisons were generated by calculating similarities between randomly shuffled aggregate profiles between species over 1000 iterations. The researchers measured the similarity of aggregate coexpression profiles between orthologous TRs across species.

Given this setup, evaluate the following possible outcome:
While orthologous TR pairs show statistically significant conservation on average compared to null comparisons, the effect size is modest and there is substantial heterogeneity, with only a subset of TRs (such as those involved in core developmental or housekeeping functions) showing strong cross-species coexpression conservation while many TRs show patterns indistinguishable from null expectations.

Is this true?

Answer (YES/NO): NO